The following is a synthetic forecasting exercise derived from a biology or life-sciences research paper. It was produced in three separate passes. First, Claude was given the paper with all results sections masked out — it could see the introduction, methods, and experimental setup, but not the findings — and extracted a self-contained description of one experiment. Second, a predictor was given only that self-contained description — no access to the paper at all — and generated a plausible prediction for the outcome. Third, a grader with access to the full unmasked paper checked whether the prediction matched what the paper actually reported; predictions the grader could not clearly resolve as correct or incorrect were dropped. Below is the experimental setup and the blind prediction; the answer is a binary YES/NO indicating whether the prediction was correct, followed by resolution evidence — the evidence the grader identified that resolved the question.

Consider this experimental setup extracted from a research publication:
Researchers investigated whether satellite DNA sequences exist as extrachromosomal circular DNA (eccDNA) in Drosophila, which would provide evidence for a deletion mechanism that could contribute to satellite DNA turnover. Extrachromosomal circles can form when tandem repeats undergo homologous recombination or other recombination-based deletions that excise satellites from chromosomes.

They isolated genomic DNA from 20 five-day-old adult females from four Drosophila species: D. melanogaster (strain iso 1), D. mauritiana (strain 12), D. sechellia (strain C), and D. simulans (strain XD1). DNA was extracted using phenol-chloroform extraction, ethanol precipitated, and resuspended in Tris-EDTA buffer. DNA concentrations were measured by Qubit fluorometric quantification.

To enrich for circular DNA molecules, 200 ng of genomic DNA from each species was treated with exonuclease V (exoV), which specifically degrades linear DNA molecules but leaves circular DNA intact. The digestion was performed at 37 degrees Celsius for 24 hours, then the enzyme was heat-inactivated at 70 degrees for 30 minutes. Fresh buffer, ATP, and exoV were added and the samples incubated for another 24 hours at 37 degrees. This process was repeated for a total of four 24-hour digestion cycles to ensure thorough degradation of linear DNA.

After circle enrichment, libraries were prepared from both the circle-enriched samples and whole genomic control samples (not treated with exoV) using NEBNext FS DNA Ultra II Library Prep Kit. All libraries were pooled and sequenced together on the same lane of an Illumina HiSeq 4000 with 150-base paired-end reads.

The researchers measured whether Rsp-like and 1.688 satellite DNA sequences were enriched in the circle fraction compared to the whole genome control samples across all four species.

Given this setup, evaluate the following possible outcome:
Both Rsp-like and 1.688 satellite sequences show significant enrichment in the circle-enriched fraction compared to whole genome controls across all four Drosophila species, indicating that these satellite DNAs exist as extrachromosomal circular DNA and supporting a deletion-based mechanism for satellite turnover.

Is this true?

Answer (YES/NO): NO